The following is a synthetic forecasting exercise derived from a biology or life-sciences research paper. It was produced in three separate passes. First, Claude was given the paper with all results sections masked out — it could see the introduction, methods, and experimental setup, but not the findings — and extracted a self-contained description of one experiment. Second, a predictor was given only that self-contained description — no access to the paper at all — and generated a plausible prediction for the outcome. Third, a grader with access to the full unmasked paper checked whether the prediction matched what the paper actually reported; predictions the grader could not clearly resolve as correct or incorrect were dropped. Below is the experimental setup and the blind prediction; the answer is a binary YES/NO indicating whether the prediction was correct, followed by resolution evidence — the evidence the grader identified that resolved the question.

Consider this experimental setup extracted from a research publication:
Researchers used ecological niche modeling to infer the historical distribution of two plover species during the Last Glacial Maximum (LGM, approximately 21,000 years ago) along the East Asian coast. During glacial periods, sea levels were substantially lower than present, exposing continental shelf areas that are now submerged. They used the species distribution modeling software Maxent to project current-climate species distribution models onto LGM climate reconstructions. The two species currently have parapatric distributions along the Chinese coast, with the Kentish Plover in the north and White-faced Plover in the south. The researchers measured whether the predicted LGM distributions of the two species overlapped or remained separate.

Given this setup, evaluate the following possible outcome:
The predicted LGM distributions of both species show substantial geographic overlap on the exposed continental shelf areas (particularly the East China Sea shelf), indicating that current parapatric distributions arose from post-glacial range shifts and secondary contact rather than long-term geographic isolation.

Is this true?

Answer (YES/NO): YES